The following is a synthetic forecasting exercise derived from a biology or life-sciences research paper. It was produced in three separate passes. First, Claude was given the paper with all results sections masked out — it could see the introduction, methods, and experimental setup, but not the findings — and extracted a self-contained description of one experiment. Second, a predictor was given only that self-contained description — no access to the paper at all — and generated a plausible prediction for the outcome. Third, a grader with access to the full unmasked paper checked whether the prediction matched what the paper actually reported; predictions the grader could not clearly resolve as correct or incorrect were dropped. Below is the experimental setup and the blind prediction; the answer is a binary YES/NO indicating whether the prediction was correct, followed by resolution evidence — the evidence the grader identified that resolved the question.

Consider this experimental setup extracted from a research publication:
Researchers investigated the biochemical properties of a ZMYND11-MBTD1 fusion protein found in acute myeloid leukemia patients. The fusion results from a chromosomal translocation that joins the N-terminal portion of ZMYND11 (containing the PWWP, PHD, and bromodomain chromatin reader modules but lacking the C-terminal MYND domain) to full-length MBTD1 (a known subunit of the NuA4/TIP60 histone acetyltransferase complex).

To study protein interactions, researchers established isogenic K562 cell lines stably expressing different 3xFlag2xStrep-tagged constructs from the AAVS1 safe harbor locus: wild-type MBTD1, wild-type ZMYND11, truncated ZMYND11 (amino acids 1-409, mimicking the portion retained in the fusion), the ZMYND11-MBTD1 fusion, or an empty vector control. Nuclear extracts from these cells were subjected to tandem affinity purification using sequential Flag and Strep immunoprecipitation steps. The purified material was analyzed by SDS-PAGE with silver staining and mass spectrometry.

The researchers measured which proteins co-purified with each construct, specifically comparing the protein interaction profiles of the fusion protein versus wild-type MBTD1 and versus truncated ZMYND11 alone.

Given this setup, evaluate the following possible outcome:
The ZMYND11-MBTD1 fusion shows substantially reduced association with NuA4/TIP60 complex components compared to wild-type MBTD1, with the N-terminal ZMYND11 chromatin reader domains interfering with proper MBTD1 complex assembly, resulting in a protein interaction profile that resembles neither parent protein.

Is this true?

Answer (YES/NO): NO